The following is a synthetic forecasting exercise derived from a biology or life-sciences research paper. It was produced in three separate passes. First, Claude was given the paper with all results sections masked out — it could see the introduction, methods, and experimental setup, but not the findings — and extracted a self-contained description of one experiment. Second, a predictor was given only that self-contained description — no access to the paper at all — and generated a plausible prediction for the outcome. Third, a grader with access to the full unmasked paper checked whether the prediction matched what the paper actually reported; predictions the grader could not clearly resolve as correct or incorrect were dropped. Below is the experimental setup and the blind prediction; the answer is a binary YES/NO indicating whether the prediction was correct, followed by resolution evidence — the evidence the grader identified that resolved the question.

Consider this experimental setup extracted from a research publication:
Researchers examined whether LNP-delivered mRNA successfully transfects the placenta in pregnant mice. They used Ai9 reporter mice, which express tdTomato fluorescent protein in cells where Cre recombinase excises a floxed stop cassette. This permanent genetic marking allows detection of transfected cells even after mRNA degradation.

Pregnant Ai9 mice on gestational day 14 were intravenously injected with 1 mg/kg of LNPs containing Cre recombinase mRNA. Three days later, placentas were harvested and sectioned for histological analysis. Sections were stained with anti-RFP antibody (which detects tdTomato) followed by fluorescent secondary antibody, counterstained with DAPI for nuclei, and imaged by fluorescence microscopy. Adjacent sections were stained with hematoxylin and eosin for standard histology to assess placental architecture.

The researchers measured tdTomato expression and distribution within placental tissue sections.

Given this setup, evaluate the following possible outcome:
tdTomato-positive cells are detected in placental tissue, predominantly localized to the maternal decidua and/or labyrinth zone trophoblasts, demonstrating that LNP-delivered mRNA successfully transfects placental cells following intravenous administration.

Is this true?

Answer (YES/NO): NO